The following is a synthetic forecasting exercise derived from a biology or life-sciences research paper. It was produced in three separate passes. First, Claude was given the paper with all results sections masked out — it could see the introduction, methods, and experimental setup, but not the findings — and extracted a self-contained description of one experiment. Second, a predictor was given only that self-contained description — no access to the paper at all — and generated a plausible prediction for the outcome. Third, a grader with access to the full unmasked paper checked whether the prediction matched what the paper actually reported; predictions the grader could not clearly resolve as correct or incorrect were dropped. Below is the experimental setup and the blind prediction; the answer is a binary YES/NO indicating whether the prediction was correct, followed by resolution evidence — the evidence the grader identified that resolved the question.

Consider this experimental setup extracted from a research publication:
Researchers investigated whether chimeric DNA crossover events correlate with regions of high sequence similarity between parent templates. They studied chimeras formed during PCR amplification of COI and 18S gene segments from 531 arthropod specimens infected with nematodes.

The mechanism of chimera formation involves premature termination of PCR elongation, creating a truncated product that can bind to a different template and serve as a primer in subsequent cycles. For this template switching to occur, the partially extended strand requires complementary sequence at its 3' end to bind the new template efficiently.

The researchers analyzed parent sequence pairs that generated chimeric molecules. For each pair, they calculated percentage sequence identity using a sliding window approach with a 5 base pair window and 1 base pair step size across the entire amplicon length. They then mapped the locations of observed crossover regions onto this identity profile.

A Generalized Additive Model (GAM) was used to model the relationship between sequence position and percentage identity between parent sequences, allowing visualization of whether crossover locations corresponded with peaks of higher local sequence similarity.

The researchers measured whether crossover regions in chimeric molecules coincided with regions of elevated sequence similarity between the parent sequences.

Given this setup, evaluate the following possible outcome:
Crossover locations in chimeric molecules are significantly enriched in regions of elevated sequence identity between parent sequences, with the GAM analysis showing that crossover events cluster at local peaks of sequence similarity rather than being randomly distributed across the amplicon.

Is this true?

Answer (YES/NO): YES